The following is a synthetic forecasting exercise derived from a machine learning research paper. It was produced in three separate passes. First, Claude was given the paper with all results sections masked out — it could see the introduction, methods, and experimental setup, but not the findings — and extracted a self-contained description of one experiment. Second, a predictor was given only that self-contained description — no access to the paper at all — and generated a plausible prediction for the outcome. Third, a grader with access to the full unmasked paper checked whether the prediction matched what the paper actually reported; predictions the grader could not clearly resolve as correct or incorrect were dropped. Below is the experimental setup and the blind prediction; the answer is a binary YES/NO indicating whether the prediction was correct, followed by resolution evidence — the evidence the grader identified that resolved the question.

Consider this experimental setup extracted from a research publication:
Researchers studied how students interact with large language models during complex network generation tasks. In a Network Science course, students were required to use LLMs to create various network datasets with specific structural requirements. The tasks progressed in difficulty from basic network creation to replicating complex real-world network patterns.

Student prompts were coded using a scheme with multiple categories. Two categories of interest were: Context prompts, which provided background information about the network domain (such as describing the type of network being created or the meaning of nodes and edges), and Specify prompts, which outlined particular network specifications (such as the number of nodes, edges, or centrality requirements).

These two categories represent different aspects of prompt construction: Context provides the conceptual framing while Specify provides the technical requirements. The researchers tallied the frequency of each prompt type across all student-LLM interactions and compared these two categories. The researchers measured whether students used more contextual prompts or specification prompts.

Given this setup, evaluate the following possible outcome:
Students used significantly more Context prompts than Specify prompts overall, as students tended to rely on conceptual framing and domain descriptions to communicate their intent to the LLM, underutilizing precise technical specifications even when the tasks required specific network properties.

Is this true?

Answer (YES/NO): NO